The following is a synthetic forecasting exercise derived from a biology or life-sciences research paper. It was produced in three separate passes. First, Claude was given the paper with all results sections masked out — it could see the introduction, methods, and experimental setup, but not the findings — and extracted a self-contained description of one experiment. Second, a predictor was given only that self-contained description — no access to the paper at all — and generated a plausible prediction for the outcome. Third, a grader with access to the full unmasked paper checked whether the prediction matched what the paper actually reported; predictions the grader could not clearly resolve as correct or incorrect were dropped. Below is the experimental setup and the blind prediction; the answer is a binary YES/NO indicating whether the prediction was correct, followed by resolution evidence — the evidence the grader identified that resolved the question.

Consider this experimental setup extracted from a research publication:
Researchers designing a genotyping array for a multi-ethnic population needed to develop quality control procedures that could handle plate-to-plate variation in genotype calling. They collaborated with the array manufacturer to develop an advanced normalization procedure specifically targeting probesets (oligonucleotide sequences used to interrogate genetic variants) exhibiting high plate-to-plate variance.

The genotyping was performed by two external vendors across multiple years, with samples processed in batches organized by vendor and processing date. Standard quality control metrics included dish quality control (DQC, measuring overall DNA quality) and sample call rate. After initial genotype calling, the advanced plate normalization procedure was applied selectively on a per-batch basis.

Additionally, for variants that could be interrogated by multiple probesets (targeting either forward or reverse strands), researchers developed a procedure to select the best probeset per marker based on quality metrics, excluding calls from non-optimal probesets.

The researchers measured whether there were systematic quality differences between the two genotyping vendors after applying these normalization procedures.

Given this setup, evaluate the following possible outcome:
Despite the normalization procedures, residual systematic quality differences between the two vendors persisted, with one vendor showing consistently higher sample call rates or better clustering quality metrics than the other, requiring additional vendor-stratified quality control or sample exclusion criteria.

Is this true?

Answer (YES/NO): NO